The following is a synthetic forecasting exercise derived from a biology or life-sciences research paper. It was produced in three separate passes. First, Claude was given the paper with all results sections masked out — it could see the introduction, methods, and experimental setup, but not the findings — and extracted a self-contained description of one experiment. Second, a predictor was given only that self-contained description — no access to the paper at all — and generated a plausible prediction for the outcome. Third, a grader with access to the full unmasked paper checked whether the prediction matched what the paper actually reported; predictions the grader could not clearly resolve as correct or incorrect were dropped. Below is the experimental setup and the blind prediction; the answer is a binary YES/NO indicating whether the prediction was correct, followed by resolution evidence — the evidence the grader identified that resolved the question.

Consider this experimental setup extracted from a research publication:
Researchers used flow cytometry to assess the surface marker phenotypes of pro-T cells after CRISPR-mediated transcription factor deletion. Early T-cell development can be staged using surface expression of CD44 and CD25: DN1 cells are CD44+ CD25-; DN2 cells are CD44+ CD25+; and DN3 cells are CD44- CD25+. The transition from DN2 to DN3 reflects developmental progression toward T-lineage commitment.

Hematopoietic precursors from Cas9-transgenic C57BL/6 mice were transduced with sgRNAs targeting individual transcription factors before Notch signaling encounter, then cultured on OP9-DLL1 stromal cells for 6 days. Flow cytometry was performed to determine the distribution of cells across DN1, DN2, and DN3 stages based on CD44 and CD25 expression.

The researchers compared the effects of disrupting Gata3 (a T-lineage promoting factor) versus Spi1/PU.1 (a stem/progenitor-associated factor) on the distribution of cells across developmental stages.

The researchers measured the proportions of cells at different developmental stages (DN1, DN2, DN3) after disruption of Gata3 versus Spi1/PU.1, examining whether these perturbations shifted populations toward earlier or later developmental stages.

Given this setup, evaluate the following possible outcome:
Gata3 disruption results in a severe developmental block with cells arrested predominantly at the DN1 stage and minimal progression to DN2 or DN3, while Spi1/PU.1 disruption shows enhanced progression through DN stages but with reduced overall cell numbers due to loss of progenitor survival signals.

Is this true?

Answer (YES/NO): NO